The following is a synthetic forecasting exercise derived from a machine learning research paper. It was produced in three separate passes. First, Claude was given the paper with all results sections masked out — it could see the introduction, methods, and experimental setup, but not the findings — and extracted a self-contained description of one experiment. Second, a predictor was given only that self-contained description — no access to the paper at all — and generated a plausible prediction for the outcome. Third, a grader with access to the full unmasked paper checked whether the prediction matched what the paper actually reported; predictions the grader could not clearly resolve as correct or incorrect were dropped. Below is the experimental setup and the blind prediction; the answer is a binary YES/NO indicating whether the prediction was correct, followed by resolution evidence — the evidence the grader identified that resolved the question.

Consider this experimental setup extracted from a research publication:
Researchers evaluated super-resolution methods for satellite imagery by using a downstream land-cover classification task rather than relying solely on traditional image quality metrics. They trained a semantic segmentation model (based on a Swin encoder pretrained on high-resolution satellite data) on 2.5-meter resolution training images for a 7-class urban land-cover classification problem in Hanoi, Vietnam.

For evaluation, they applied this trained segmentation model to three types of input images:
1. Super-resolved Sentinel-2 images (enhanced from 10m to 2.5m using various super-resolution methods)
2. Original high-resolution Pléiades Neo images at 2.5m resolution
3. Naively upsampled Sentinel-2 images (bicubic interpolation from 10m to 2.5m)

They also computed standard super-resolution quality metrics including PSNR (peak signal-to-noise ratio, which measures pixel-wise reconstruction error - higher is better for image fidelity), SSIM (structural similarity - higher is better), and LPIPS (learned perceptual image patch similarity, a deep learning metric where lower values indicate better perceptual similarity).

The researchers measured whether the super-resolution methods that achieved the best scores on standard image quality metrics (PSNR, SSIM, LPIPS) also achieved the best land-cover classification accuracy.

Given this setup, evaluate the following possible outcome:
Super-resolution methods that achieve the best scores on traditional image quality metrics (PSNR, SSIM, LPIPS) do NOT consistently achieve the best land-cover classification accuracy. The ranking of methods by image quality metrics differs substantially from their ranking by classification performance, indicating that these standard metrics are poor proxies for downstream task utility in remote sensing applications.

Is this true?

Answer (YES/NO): NO